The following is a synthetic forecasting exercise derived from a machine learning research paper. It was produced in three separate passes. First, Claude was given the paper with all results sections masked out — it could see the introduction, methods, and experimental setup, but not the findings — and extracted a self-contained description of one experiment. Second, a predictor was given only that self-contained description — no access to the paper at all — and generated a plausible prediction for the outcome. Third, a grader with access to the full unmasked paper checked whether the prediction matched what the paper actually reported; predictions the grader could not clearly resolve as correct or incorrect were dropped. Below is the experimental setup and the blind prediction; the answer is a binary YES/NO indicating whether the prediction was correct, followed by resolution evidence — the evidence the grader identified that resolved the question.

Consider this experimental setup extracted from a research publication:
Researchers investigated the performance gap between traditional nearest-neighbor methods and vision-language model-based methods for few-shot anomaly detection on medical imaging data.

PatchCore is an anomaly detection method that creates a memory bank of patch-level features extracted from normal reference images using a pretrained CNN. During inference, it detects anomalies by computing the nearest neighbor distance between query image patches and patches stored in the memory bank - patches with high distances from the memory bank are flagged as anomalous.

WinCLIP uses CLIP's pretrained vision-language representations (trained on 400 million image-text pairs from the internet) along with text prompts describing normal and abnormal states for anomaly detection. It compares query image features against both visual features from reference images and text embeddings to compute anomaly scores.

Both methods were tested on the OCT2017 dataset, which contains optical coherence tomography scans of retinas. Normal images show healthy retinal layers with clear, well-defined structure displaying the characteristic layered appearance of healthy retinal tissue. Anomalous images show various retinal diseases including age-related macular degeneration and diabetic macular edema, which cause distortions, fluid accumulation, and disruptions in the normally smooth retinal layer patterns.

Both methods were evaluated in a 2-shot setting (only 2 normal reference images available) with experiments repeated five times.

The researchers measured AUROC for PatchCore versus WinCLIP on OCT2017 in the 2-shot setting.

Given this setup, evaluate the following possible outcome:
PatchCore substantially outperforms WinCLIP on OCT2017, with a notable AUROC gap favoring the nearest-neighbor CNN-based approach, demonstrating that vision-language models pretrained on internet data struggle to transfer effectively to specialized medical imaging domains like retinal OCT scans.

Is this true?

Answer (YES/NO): NO